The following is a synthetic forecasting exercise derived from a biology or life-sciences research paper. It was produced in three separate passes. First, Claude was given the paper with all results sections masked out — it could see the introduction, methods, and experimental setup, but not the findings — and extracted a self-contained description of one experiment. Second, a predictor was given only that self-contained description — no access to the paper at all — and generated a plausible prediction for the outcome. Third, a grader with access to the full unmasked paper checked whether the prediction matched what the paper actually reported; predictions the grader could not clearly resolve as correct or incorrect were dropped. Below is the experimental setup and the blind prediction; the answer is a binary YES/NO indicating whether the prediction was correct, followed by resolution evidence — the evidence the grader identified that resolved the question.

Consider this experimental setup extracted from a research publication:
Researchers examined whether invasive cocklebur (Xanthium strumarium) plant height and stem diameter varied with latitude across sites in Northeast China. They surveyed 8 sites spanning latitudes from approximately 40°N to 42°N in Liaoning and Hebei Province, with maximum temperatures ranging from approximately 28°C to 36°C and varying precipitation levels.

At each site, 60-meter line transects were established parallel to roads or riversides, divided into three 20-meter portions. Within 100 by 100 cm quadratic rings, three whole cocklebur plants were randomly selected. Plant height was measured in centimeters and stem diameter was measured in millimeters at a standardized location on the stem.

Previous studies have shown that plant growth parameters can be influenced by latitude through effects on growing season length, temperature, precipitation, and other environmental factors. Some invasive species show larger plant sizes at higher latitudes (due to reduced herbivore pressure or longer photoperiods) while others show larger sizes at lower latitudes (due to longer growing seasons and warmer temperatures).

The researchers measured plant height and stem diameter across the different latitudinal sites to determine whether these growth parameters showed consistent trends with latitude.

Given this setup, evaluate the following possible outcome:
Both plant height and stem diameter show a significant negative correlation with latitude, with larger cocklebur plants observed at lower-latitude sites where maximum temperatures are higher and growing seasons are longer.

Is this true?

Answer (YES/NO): NO